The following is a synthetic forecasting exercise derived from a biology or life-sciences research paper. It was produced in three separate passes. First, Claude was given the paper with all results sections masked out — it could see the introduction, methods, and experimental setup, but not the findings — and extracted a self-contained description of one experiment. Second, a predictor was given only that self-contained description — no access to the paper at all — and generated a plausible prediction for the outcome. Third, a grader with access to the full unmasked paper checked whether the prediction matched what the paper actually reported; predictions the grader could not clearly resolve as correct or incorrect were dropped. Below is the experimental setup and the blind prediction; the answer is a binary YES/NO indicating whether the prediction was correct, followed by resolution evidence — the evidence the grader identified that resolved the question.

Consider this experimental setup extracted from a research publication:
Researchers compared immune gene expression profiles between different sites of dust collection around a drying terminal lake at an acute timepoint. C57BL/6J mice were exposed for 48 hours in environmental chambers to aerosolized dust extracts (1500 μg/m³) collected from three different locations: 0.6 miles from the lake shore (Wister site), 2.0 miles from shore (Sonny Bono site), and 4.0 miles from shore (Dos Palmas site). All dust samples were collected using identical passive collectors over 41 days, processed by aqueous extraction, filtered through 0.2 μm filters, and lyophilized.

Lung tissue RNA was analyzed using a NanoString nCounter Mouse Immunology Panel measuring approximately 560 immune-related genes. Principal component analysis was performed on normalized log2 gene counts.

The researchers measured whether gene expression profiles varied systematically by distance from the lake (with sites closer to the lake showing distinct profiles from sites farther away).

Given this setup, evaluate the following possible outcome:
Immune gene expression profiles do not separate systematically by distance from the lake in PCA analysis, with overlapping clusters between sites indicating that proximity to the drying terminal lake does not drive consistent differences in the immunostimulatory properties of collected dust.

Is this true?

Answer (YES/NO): YES